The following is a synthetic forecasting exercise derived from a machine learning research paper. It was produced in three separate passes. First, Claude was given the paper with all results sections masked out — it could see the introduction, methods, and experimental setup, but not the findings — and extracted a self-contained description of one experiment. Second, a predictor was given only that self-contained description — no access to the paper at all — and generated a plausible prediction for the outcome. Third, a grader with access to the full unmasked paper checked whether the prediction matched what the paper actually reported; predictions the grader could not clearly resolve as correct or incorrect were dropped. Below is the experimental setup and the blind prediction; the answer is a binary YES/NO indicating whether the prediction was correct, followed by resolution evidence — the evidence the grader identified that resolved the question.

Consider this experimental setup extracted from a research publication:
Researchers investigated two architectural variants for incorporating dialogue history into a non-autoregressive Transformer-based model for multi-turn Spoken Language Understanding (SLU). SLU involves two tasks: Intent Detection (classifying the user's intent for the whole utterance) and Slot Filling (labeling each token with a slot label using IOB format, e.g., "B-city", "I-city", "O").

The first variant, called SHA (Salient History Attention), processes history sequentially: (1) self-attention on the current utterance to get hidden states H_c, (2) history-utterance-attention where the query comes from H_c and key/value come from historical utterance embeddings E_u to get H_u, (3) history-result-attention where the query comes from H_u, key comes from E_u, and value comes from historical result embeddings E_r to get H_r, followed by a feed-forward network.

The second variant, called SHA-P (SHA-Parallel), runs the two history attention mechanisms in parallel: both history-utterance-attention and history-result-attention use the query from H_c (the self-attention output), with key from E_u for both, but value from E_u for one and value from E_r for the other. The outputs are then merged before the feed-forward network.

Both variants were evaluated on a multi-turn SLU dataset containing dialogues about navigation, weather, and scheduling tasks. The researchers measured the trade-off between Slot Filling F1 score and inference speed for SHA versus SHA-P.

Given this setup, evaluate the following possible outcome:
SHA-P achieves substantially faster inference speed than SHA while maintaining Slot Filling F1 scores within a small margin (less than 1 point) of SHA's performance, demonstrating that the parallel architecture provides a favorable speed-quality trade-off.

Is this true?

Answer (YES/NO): NO